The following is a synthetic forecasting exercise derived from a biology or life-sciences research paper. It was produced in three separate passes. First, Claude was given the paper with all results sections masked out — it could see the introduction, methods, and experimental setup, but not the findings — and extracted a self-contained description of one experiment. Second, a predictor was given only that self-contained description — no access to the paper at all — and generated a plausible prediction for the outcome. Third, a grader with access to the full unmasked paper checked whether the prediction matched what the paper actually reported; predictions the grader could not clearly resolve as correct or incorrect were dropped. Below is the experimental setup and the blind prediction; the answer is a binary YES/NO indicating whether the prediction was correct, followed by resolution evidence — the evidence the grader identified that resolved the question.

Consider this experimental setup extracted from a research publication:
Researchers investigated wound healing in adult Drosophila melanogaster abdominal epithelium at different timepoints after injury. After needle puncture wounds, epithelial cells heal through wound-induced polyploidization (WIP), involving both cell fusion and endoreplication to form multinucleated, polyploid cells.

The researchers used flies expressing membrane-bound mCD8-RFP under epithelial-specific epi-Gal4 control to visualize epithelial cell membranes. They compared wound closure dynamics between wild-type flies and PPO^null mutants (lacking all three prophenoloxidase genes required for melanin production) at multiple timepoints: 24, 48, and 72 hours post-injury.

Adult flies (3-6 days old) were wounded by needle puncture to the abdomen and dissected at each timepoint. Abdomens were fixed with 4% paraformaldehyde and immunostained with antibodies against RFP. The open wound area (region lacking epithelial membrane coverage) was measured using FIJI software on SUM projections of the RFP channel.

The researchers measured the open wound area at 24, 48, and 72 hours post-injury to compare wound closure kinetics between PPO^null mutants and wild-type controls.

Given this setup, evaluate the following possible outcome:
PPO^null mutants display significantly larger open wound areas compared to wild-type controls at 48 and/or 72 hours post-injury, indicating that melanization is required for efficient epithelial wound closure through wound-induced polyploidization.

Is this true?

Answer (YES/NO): NO